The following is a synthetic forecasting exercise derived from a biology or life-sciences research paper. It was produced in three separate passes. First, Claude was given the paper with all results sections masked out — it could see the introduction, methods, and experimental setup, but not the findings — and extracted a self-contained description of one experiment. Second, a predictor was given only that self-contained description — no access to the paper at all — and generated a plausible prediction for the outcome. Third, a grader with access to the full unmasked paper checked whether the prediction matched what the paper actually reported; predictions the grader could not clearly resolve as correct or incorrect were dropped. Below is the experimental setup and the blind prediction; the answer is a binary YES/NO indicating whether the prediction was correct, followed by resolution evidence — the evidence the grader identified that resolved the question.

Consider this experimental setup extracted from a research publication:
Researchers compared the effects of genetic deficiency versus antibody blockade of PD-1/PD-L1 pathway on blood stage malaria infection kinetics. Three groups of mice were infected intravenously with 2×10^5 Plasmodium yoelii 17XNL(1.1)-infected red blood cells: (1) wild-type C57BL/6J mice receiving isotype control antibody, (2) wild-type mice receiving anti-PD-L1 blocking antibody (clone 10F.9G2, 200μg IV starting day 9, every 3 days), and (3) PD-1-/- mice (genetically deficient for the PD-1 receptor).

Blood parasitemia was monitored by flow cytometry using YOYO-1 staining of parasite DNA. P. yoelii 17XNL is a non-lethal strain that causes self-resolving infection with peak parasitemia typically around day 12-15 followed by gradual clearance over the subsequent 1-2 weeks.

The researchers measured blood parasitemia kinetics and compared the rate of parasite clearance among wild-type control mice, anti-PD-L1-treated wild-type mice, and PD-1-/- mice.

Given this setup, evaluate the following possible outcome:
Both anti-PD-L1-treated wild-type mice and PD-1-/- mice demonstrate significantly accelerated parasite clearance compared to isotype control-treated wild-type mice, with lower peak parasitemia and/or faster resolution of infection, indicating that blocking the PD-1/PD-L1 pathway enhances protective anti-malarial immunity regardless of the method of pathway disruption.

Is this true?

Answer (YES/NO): NO